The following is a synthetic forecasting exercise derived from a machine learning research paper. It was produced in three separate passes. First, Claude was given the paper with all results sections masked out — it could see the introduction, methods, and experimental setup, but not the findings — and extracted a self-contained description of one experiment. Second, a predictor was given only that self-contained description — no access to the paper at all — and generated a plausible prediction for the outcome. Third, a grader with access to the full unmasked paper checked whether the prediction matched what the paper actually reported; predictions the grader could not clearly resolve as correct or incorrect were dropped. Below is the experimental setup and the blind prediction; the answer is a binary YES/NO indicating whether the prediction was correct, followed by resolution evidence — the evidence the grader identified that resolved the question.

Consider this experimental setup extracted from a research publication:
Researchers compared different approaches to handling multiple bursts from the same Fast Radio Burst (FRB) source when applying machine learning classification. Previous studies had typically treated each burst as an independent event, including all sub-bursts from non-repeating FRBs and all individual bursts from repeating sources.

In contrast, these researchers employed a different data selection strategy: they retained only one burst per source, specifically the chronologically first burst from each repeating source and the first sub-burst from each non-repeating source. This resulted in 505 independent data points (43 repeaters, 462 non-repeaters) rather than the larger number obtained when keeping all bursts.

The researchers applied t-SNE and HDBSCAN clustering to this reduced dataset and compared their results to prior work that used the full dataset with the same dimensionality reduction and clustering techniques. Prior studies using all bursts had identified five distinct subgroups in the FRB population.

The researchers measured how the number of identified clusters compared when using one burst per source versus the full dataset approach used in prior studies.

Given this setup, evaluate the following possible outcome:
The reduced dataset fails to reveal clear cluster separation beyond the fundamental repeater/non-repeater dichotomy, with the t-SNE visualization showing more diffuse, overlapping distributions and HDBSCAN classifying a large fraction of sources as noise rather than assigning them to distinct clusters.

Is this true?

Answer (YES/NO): NO